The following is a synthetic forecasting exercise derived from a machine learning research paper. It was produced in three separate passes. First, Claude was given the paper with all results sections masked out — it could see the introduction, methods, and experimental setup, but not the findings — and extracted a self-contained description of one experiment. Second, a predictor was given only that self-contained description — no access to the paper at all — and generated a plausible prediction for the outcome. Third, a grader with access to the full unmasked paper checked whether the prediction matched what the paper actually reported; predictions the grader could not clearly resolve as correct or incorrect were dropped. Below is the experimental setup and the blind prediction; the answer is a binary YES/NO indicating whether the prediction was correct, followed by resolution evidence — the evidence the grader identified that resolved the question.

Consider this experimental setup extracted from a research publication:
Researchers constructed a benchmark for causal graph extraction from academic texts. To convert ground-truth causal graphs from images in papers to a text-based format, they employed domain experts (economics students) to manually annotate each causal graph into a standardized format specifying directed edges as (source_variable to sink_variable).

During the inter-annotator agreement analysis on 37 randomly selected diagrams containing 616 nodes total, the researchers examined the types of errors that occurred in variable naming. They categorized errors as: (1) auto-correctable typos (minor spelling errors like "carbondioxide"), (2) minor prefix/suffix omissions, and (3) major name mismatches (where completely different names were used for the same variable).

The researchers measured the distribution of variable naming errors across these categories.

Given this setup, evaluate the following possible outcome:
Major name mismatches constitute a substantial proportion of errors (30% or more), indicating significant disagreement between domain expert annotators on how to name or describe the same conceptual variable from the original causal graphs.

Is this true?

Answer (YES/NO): NO